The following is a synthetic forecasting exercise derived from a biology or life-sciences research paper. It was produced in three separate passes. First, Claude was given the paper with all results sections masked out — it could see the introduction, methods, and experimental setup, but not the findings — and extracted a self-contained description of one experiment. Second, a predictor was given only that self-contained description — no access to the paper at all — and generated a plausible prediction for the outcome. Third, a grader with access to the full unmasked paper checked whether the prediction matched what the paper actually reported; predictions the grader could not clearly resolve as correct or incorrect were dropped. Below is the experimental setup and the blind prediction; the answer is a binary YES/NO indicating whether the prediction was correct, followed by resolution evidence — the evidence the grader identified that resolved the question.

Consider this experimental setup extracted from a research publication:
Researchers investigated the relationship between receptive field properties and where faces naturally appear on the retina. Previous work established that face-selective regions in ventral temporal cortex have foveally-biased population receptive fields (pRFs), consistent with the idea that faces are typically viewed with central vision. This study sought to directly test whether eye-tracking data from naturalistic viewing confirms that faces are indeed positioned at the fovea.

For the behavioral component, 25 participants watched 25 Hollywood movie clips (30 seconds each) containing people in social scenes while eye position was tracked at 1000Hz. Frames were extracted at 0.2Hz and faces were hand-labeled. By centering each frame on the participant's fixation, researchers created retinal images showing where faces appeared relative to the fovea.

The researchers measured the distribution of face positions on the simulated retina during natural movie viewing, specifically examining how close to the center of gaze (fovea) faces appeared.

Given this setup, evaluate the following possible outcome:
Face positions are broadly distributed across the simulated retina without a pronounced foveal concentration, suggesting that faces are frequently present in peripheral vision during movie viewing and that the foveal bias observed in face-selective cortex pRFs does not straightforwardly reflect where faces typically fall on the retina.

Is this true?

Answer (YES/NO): NO